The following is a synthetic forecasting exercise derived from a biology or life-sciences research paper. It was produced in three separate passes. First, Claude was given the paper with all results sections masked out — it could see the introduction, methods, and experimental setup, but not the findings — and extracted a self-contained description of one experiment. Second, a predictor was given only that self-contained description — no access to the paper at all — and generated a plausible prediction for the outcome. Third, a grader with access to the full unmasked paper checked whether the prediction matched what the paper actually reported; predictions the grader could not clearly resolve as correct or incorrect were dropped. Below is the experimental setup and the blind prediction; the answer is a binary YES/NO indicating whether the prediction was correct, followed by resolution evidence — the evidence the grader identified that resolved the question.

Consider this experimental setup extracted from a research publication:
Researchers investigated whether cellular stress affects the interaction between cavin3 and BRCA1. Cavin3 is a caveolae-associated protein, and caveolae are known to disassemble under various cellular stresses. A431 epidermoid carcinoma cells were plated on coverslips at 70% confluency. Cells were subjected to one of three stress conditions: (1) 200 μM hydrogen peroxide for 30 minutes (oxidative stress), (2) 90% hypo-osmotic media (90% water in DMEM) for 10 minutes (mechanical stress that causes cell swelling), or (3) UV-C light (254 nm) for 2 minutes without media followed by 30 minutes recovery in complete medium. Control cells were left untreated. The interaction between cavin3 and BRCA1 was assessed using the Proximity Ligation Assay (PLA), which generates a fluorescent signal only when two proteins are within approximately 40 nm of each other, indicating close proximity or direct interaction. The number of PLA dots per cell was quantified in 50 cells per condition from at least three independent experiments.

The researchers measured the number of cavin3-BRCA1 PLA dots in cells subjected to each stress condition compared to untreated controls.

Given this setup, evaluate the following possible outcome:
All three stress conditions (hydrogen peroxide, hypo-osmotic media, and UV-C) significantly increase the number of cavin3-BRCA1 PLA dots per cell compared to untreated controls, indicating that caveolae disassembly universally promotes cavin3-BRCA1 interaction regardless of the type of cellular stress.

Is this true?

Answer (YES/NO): YES